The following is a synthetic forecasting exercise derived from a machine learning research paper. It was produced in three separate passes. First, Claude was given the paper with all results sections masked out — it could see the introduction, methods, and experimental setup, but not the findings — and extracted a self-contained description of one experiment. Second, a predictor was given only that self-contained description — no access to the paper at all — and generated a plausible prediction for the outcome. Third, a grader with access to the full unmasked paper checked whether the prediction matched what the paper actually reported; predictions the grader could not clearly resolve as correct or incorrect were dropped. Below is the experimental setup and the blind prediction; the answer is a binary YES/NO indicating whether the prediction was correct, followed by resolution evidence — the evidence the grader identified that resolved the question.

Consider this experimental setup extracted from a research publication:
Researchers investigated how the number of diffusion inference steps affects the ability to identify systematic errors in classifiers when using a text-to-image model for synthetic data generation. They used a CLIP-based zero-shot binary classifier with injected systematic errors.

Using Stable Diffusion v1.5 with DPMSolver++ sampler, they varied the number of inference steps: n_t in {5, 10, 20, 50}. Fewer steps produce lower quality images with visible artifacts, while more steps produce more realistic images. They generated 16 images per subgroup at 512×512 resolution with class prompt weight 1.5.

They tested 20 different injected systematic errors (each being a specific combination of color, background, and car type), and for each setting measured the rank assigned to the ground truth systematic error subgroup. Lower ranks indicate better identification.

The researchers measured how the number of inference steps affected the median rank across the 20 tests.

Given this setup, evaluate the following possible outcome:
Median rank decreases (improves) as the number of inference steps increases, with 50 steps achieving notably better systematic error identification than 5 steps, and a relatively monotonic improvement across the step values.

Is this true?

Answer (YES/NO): NO